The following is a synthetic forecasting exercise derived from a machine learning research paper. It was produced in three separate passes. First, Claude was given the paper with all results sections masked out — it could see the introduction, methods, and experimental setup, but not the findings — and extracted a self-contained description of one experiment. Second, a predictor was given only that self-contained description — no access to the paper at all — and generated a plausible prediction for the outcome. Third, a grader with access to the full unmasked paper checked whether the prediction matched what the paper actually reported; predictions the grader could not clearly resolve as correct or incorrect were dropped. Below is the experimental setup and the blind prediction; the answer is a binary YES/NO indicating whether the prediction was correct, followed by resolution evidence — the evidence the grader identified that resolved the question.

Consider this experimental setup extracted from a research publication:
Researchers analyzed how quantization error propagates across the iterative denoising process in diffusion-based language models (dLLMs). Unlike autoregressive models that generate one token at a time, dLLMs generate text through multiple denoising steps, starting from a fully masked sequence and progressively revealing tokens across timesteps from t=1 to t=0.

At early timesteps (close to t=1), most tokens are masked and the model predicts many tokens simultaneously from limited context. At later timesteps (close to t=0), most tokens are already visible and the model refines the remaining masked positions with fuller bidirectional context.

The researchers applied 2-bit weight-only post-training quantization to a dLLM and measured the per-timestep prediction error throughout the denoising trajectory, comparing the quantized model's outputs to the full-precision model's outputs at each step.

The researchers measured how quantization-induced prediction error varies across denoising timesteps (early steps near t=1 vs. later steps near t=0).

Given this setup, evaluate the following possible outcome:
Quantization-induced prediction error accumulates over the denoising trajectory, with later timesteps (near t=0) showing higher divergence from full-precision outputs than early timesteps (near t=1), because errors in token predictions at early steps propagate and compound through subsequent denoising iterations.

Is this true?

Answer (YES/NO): YES